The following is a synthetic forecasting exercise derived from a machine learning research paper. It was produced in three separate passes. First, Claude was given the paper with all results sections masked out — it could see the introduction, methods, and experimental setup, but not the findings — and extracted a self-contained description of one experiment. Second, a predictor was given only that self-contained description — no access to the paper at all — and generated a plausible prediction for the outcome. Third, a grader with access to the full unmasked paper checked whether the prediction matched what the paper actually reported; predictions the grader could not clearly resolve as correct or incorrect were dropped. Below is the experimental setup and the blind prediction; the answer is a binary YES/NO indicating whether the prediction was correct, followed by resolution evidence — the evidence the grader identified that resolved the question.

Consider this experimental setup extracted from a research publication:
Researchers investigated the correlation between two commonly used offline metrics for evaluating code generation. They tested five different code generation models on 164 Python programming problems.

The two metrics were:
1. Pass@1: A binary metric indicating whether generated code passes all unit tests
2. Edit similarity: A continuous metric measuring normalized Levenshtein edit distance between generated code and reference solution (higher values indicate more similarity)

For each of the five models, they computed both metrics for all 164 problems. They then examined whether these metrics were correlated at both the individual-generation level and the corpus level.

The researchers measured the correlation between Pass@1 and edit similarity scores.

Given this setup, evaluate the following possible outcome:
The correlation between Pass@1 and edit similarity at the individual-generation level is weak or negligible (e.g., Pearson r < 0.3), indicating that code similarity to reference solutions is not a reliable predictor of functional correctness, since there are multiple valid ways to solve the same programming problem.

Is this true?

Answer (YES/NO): NO